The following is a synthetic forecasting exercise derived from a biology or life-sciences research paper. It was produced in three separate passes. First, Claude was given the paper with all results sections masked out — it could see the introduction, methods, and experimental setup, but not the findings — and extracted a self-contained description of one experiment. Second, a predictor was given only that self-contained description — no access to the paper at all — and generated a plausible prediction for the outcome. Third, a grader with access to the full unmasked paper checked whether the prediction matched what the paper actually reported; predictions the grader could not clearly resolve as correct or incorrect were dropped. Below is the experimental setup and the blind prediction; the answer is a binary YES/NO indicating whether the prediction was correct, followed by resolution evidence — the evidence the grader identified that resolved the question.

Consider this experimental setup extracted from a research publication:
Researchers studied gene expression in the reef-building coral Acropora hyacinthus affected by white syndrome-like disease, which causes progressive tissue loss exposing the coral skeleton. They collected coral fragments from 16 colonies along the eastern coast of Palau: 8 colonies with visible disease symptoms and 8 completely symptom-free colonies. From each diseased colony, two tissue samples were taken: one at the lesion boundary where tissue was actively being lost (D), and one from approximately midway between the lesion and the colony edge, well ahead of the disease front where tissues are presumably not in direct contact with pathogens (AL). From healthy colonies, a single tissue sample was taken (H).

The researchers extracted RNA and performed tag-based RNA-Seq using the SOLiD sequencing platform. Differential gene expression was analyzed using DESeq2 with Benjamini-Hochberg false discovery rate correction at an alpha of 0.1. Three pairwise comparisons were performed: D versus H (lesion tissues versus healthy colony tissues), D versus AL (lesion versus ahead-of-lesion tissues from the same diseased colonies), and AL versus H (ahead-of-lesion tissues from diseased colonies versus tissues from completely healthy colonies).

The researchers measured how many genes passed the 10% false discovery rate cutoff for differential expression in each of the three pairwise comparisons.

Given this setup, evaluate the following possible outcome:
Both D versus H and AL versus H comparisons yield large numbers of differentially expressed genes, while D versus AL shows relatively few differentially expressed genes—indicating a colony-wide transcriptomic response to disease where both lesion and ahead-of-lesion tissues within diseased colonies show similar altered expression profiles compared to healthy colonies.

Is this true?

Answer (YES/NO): NO